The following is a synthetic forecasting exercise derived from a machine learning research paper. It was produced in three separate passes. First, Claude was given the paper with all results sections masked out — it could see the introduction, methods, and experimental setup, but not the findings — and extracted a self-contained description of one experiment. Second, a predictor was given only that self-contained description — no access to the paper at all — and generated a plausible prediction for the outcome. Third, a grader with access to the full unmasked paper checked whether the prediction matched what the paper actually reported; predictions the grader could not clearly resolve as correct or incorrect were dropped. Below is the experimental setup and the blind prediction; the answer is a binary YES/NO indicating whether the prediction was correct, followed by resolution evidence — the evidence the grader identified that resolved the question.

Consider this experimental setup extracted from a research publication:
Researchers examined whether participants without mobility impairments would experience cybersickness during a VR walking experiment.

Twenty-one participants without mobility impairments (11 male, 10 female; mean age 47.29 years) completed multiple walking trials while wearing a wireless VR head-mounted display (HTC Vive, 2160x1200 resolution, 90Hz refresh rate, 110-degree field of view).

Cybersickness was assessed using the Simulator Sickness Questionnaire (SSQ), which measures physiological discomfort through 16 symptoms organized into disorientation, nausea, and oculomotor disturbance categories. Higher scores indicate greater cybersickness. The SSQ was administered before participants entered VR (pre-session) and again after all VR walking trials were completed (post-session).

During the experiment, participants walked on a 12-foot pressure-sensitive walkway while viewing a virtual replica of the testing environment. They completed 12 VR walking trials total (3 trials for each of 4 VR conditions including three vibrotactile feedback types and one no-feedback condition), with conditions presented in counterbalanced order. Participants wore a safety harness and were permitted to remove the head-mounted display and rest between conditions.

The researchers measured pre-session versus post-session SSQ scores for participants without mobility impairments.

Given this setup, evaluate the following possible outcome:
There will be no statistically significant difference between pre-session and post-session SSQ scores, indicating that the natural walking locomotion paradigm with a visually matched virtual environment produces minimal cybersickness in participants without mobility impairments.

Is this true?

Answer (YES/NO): YES